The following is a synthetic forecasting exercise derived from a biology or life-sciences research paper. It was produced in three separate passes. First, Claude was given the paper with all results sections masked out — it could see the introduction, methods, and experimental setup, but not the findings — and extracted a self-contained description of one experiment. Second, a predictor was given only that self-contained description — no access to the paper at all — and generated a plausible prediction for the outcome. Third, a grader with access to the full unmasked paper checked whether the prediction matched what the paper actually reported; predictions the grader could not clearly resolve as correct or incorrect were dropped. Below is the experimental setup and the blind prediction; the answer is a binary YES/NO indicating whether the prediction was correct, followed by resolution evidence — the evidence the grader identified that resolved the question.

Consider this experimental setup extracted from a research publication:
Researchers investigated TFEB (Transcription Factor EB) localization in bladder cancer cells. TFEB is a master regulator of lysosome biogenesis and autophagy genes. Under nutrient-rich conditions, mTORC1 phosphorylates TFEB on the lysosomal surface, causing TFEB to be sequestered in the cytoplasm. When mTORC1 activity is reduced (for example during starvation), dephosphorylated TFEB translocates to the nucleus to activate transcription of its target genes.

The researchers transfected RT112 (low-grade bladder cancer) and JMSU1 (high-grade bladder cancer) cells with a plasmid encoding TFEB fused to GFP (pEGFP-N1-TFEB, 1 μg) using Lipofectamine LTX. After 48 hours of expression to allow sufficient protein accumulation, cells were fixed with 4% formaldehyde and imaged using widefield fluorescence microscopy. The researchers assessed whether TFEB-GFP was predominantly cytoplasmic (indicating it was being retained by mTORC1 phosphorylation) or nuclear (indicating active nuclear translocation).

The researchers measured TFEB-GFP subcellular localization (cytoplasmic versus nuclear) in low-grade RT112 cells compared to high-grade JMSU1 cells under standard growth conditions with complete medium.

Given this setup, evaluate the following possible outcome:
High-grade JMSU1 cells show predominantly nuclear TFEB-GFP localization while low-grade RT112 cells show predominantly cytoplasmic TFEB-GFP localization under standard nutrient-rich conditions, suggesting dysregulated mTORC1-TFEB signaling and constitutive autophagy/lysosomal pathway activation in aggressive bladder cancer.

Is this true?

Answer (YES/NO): YES